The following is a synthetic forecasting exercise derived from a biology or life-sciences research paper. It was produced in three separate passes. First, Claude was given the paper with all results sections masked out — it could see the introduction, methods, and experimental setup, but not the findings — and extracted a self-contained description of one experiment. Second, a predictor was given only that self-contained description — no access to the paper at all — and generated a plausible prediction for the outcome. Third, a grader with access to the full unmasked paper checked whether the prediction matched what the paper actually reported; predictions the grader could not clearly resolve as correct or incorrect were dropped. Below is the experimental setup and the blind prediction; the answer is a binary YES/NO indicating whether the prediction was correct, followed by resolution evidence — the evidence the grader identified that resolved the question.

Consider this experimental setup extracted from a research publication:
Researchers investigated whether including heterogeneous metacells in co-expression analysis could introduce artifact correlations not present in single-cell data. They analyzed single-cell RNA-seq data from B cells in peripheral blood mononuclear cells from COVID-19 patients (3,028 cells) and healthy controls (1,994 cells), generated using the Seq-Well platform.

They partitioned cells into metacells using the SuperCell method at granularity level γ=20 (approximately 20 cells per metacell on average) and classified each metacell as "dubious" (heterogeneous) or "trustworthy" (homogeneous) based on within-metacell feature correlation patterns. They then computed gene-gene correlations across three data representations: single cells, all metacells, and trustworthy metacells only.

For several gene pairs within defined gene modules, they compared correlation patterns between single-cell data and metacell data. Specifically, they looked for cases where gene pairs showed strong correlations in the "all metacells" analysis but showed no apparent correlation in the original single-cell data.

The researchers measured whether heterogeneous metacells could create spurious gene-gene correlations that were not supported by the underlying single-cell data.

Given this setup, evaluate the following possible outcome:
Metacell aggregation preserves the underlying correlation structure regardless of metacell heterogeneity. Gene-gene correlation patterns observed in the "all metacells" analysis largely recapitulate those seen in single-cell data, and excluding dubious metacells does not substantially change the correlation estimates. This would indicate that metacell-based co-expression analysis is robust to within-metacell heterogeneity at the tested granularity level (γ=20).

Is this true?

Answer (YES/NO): NO